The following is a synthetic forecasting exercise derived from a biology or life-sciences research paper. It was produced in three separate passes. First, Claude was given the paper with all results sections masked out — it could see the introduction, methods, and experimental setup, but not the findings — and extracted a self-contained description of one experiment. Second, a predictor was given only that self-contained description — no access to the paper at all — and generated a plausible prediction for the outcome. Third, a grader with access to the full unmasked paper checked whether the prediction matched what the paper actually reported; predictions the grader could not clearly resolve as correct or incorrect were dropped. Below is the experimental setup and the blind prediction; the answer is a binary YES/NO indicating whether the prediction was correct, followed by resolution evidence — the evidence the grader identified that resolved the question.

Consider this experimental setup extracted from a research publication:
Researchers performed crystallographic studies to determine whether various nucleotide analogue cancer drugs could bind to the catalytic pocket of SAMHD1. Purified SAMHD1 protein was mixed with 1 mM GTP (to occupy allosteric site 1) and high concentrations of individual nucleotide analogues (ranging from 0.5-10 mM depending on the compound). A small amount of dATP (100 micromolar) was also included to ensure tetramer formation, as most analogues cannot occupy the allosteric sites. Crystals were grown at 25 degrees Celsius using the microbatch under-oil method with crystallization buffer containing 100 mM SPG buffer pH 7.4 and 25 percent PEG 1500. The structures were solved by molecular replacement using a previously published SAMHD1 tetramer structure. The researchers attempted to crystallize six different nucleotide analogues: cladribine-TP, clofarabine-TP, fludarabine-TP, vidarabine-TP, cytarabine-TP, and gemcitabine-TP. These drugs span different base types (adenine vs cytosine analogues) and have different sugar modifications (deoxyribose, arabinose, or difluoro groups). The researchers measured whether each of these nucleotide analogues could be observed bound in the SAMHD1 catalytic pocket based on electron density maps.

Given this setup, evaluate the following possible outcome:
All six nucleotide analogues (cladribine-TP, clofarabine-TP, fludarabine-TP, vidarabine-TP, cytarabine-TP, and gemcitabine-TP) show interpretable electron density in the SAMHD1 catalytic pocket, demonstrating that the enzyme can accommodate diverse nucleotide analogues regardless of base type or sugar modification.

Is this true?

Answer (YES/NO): YES